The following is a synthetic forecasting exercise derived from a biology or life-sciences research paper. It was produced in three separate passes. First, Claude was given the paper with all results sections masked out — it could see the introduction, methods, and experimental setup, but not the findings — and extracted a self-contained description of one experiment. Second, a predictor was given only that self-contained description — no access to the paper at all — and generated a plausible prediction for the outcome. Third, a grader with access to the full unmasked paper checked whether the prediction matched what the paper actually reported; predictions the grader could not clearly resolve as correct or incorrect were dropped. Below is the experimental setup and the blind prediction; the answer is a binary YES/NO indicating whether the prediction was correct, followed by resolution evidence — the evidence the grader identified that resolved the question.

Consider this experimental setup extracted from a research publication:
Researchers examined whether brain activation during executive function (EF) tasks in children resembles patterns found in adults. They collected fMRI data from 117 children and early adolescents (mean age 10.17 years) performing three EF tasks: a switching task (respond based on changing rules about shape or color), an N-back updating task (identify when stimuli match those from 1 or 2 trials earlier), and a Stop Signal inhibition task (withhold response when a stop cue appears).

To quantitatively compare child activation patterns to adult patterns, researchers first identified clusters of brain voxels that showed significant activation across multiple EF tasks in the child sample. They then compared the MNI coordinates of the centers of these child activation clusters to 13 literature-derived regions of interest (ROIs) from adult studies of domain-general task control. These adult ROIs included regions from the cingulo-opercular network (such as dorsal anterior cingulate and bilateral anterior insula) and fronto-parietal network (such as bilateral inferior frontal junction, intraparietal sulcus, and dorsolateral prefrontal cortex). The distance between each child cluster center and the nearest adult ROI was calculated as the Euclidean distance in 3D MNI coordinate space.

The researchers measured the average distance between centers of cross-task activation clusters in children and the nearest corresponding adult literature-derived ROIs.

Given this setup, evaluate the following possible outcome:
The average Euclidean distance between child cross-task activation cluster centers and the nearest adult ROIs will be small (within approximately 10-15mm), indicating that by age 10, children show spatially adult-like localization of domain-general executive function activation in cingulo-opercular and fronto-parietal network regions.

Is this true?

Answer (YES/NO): YES